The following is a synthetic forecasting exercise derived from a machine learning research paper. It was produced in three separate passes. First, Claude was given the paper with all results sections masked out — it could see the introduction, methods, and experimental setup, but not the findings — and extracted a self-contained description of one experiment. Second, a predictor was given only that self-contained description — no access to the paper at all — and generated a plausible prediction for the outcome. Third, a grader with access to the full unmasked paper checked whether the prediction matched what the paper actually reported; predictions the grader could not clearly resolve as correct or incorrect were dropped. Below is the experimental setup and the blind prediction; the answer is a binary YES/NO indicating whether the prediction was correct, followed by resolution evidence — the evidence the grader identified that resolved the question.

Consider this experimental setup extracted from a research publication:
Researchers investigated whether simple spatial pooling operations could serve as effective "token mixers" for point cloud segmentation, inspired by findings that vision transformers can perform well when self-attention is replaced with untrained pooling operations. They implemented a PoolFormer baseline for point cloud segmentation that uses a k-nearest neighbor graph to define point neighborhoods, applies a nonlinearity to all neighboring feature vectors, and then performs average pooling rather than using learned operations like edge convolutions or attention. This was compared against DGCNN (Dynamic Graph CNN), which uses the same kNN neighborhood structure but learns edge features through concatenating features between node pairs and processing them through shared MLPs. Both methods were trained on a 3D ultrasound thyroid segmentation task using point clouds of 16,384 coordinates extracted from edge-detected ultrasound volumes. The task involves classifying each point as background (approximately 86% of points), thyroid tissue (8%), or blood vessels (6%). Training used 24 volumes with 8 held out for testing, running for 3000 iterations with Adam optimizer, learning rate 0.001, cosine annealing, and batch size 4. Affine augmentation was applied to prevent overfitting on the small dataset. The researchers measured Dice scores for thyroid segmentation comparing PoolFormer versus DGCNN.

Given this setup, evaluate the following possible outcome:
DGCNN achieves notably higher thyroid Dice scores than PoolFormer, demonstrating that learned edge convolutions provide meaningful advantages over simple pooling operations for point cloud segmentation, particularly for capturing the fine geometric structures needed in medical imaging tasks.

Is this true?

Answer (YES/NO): YES